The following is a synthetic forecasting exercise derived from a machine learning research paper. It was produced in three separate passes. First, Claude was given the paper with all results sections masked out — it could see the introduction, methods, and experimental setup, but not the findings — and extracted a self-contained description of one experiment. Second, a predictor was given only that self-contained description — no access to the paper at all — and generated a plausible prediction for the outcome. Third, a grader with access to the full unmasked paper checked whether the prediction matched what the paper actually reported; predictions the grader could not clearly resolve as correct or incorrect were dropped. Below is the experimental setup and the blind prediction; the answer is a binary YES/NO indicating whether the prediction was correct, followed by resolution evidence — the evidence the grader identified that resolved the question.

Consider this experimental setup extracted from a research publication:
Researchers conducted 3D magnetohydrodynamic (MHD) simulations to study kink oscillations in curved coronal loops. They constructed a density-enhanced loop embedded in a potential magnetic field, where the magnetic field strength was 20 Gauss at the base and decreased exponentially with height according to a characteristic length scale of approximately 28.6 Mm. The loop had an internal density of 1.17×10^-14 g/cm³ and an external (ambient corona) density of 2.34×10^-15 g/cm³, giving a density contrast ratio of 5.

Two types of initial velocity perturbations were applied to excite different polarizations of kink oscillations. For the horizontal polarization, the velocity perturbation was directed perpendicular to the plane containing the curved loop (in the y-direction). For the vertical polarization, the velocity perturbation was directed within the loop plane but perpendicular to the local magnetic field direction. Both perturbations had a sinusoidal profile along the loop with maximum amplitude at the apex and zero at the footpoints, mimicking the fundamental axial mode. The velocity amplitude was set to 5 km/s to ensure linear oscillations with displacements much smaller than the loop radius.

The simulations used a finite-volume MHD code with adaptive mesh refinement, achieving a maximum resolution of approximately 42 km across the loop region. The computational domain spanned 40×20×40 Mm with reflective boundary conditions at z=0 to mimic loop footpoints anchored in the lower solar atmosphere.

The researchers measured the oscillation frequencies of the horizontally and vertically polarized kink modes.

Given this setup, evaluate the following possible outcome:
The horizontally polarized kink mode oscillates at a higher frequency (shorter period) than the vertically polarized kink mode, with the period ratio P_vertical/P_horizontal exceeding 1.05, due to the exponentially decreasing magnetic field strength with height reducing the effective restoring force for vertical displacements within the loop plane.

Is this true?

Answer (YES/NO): YES